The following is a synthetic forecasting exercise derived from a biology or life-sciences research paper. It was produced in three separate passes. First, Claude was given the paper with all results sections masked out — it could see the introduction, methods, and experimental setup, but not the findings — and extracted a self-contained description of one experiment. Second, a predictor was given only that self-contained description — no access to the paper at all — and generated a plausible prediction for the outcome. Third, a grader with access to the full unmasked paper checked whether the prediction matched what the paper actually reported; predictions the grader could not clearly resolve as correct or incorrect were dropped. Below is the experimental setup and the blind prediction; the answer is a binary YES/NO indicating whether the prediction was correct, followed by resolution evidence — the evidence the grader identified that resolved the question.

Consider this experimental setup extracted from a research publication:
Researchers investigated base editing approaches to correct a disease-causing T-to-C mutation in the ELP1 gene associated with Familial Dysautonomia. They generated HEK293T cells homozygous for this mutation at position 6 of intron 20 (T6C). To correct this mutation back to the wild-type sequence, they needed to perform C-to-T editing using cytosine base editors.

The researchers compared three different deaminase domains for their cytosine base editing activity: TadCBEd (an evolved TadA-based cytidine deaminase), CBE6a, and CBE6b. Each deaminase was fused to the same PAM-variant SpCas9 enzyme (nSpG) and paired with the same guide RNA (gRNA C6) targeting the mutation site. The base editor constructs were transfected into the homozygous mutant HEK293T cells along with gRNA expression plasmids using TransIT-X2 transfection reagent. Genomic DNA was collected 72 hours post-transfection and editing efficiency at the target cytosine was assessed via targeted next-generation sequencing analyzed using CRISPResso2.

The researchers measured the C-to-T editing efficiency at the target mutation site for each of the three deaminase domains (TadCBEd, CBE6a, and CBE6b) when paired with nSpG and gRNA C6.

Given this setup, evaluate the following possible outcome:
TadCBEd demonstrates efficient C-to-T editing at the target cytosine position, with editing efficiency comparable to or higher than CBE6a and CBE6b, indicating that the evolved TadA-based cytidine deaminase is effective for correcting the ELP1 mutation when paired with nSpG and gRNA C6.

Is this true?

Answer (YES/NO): YES